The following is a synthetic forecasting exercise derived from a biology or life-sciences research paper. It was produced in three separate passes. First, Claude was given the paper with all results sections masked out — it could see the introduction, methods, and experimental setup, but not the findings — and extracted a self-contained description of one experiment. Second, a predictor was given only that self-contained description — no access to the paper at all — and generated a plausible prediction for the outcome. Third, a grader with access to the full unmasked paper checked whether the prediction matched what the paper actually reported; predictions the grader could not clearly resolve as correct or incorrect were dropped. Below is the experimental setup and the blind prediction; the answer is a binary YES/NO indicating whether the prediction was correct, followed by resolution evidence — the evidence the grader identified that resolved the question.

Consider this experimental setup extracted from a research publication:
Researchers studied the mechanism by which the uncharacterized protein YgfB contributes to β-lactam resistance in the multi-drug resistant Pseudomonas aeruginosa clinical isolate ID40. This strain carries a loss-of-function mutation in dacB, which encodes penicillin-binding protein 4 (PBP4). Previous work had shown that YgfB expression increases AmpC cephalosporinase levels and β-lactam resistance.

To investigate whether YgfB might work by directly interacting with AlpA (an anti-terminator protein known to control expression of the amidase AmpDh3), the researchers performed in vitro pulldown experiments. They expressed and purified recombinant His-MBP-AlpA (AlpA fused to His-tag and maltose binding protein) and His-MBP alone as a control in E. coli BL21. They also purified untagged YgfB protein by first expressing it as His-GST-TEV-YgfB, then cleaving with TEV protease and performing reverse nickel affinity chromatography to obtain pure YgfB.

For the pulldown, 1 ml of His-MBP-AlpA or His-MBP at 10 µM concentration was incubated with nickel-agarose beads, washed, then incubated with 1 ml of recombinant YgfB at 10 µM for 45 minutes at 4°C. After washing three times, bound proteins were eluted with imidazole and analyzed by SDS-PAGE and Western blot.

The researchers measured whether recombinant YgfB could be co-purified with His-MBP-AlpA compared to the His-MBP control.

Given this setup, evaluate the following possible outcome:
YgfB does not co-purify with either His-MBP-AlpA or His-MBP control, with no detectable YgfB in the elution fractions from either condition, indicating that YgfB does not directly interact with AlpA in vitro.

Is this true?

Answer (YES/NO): NO